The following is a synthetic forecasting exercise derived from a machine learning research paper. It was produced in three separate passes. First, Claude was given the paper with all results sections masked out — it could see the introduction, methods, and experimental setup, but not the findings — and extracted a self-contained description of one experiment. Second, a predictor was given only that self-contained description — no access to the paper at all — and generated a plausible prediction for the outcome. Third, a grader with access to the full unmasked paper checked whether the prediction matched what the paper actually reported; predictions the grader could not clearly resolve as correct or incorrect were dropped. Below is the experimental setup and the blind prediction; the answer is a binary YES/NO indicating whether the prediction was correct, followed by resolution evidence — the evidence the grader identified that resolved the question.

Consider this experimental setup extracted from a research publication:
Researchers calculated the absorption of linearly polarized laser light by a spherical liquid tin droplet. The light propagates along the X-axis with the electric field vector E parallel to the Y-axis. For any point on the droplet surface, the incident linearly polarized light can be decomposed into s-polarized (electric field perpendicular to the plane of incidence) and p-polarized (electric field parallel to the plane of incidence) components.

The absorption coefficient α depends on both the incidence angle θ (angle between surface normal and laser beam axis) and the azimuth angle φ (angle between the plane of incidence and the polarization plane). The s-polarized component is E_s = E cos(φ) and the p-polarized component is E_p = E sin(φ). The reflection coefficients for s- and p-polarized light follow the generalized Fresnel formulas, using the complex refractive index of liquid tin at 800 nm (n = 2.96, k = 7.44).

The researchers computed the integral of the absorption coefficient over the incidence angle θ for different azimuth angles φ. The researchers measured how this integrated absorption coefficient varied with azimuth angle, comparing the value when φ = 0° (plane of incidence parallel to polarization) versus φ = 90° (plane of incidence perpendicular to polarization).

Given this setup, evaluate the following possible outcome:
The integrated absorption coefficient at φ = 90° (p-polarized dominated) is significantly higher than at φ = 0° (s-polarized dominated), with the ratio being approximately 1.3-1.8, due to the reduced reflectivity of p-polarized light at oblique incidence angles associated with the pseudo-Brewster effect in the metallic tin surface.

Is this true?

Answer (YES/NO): NO